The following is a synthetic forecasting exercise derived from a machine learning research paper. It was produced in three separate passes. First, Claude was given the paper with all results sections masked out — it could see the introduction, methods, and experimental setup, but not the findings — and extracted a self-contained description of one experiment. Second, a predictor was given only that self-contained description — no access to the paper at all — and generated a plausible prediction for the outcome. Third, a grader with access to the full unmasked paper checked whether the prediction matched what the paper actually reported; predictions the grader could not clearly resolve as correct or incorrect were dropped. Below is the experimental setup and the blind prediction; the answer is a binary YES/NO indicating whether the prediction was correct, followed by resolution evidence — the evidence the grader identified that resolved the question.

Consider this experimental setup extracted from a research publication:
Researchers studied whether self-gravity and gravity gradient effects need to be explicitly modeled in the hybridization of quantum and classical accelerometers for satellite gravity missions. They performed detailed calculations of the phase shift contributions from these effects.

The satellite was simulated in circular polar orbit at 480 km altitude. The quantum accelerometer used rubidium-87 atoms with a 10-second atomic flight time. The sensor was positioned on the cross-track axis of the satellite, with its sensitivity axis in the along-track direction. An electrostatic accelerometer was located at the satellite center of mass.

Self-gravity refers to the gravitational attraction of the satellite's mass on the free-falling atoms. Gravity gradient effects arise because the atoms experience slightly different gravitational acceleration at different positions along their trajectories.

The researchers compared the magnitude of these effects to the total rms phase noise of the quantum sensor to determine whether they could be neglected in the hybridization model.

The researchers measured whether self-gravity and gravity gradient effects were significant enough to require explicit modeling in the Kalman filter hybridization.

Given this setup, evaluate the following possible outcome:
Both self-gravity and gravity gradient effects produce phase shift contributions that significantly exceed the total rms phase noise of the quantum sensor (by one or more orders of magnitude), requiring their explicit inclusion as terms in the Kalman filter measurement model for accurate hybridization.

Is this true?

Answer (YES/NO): NO